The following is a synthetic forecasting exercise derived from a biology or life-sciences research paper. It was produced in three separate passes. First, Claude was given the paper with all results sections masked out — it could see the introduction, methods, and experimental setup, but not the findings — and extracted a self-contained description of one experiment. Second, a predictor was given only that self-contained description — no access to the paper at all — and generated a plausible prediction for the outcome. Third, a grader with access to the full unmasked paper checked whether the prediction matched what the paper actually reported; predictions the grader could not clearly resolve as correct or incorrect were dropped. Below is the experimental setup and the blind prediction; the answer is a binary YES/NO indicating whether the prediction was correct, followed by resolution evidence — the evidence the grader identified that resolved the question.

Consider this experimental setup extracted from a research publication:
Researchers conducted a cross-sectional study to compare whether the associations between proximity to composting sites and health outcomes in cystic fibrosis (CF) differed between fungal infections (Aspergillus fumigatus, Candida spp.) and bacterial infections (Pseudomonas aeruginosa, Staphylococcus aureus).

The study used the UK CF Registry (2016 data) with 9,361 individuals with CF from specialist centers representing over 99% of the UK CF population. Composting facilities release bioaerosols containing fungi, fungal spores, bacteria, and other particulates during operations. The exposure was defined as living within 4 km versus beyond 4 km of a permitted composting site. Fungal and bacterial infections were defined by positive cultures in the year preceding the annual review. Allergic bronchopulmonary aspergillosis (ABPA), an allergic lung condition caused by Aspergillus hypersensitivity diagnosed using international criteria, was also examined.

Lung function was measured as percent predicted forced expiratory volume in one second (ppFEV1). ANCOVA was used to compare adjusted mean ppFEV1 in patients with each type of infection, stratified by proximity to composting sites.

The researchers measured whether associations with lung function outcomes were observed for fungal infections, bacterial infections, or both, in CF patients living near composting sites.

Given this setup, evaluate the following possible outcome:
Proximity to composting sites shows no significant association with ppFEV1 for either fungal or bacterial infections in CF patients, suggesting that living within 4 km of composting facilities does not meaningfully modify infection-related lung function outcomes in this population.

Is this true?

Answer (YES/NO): NO